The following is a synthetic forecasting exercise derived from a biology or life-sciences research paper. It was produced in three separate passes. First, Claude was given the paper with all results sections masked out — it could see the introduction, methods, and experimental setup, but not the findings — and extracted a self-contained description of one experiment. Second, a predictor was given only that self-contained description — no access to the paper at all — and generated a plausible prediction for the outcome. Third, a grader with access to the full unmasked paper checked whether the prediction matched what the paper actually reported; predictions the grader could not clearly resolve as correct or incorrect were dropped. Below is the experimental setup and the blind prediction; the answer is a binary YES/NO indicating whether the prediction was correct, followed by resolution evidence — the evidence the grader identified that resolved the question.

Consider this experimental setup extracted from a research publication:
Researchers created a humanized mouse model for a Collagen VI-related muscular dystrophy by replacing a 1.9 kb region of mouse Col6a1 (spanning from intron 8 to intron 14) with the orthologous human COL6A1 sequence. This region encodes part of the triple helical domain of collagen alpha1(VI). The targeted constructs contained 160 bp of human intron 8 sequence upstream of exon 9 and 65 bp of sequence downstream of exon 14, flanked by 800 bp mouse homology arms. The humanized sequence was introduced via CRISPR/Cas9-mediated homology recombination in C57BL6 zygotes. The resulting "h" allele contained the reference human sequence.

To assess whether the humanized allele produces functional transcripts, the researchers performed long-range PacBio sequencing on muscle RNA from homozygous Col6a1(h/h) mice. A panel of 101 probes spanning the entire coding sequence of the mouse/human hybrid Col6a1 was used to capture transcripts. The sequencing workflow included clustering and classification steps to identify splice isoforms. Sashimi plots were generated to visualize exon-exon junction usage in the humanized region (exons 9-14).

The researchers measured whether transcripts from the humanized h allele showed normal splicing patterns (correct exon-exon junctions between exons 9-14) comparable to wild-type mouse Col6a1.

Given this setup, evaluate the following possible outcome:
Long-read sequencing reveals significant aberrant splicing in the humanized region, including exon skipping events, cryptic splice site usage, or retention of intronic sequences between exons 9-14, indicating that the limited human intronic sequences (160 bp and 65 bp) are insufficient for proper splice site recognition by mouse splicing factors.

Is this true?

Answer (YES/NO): NO